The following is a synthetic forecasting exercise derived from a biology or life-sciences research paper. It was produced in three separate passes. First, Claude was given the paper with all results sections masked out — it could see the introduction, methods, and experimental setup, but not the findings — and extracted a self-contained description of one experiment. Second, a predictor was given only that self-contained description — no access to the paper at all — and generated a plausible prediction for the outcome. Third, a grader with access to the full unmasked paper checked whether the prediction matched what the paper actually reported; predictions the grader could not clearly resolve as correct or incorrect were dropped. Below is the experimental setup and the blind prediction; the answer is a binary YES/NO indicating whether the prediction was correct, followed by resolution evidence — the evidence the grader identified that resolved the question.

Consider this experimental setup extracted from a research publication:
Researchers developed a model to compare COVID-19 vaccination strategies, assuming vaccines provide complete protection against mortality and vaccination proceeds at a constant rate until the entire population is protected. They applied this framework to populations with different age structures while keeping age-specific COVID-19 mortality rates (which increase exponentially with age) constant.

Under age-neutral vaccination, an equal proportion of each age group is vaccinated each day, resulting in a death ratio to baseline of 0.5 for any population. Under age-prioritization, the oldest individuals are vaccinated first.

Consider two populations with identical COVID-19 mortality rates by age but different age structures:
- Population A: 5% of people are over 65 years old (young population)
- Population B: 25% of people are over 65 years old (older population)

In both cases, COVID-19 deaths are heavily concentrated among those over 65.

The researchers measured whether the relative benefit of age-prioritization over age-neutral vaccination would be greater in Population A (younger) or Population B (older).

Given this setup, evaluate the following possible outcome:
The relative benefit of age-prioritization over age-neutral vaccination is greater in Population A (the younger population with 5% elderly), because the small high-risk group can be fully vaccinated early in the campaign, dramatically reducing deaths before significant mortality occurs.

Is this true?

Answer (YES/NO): YES